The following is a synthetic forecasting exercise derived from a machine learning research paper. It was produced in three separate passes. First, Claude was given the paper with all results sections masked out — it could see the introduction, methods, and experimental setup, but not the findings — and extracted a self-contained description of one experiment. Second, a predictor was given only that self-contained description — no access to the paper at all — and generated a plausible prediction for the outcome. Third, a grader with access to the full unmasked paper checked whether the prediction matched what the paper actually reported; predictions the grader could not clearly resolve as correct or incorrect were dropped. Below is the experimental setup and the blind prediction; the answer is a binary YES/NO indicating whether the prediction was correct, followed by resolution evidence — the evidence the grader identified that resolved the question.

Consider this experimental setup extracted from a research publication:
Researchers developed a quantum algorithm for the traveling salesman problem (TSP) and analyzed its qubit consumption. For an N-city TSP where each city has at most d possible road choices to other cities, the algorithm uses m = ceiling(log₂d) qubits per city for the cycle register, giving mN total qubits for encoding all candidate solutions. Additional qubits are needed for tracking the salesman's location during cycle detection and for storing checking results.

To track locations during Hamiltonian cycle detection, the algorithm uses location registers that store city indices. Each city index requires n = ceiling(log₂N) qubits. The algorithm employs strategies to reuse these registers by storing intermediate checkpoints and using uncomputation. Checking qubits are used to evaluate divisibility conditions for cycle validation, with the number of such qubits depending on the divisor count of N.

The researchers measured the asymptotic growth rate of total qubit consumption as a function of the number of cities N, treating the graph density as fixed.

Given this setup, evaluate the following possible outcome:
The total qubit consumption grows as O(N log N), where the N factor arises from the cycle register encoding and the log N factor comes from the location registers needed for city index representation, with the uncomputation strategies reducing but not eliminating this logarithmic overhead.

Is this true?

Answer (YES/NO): NO